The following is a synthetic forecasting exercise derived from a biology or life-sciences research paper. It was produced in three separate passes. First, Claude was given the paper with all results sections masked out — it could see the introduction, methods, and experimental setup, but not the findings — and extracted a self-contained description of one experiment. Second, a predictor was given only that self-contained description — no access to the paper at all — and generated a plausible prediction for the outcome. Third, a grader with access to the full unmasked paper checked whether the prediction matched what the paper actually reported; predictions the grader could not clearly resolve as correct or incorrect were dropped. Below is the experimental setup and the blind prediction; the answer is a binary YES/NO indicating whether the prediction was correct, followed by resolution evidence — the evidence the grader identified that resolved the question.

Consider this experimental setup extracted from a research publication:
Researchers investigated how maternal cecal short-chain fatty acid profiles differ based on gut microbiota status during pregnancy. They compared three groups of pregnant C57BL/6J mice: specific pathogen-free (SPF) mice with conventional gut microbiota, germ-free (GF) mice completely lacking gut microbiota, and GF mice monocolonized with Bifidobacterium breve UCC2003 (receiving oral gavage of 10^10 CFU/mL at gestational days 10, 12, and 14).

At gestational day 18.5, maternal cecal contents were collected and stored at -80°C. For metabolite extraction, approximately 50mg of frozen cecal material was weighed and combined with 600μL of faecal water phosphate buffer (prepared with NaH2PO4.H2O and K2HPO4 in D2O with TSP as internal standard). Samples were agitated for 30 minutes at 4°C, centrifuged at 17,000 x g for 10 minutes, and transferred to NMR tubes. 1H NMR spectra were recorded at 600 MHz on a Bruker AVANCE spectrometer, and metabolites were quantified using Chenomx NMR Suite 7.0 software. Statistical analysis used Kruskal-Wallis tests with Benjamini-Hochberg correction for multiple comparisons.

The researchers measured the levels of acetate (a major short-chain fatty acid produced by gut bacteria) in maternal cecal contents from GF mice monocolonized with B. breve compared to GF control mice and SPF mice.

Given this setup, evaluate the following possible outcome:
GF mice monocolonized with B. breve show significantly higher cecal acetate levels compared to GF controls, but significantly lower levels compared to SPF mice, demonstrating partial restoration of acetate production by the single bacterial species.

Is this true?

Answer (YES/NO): NO